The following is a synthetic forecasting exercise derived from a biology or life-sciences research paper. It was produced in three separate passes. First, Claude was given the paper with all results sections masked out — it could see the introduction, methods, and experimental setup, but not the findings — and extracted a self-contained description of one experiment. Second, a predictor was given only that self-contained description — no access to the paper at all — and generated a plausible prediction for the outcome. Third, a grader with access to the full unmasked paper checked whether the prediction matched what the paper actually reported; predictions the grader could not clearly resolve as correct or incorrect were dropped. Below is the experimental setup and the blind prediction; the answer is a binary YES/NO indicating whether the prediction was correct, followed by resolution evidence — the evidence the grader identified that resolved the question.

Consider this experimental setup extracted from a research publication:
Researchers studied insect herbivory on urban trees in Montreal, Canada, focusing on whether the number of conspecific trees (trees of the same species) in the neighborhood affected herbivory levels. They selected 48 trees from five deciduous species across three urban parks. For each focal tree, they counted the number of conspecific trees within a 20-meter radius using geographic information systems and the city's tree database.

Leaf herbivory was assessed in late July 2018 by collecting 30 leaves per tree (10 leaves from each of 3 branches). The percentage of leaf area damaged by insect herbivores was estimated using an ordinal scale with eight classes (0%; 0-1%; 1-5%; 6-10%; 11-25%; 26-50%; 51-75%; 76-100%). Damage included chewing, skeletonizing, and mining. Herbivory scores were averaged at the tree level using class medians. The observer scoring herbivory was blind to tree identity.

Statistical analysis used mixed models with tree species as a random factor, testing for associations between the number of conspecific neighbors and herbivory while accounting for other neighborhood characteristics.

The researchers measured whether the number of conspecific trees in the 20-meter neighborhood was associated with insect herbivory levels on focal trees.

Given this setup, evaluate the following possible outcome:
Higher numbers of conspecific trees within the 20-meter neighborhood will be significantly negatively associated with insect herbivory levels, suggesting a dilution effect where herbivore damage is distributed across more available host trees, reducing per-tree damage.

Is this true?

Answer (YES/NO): NO